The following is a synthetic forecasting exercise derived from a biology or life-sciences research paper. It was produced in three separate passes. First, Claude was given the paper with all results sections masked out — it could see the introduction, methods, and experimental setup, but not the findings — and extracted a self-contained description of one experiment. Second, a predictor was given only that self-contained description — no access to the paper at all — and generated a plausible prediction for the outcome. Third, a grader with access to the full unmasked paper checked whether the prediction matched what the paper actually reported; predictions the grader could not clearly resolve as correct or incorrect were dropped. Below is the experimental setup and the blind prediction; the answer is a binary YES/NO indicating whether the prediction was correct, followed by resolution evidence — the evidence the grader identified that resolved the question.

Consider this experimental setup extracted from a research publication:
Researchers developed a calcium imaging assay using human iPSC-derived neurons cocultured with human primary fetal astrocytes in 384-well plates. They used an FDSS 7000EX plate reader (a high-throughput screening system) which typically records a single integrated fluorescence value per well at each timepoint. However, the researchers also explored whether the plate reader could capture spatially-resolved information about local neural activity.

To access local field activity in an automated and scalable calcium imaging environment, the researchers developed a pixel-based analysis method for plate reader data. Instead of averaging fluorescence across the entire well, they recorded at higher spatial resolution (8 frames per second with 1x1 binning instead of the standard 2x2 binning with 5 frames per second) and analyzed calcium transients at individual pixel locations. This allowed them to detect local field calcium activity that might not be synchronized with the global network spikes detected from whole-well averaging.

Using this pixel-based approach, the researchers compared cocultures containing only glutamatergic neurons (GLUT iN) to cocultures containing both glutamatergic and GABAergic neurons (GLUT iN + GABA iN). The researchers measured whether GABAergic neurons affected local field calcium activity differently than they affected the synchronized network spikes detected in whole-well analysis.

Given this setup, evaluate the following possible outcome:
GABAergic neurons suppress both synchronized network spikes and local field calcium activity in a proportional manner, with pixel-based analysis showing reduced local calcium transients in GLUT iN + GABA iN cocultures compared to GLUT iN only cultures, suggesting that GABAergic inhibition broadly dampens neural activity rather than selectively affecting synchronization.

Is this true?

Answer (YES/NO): NO